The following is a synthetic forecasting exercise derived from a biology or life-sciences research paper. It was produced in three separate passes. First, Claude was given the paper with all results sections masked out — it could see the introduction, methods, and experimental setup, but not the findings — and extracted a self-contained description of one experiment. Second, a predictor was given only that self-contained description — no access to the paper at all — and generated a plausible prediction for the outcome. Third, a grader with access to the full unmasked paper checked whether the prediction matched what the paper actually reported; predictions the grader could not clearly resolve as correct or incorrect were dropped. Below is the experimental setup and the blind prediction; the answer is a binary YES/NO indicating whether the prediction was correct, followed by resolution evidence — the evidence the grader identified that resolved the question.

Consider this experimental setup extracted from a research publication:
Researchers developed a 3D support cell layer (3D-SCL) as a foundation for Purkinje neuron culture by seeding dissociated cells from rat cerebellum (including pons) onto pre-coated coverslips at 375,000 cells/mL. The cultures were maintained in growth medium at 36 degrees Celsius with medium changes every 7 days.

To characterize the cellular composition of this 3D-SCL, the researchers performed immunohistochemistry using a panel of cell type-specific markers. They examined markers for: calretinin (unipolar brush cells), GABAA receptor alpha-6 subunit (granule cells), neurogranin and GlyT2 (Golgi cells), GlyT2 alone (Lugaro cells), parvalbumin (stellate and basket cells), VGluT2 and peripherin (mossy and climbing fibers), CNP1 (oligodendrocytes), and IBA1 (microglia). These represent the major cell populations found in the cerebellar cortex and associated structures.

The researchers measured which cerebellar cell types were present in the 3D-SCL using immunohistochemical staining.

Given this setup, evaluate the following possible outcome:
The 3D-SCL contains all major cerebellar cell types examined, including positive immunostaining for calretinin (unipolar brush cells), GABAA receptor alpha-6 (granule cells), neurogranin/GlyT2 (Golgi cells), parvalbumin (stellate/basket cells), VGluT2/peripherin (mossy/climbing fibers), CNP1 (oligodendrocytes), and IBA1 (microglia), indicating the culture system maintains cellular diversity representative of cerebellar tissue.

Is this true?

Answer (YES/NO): YES